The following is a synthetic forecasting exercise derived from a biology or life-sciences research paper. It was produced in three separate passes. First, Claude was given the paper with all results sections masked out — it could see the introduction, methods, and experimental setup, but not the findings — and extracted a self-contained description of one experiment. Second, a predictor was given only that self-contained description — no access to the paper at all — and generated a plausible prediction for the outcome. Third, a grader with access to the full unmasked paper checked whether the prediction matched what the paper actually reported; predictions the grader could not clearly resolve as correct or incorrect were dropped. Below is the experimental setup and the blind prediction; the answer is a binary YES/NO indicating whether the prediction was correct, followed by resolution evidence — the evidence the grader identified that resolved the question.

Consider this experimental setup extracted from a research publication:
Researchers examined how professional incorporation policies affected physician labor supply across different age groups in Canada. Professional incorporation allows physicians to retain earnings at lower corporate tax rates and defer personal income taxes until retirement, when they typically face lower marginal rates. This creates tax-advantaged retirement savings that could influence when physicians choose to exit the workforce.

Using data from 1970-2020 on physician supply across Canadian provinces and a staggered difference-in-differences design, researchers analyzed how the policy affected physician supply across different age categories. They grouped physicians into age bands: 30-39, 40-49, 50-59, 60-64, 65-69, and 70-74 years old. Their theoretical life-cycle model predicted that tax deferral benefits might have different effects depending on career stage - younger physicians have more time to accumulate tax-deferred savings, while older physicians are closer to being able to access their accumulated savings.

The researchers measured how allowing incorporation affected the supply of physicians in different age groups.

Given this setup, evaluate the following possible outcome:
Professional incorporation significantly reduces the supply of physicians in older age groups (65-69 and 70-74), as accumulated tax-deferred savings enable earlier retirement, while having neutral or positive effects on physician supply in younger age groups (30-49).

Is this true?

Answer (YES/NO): NO